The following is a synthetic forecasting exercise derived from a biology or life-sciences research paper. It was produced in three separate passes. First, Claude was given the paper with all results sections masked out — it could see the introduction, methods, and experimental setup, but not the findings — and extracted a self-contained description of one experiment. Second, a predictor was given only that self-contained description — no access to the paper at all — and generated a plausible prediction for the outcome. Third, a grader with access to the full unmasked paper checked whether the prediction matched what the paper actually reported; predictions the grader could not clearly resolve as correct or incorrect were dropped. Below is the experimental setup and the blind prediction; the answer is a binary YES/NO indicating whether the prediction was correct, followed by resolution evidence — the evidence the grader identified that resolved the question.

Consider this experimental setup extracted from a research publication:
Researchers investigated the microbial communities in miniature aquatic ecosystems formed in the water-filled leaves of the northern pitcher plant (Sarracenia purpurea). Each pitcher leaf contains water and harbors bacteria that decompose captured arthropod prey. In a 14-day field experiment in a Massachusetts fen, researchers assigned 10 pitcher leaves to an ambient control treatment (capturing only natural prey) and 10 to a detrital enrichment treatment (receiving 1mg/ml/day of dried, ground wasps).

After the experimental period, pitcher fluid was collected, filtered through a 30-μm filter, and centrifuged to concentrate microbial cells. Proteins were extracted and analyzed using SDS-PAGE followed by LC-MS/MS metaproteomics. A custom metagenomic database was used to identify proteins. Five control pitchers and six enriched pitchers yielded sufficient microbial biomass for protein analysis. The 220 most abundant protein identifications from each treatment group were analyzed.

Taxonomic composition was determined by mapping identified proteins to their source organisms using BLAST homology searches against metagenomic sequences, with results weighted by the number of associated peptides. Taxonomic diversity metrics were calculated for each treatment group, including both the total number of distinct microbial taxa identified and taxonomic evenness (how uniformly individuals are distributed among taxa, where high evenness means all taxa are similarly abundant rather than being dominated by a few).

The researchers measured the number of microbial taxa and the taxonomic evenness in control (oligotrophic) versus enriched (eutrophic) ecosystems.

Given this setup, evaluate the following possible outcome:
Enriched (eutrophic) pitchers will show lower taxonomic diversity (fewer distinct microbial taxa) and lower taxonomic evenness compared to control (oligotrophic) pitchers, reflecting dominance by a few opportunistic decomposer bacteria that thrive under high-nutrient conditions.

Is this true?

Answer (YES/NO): NO